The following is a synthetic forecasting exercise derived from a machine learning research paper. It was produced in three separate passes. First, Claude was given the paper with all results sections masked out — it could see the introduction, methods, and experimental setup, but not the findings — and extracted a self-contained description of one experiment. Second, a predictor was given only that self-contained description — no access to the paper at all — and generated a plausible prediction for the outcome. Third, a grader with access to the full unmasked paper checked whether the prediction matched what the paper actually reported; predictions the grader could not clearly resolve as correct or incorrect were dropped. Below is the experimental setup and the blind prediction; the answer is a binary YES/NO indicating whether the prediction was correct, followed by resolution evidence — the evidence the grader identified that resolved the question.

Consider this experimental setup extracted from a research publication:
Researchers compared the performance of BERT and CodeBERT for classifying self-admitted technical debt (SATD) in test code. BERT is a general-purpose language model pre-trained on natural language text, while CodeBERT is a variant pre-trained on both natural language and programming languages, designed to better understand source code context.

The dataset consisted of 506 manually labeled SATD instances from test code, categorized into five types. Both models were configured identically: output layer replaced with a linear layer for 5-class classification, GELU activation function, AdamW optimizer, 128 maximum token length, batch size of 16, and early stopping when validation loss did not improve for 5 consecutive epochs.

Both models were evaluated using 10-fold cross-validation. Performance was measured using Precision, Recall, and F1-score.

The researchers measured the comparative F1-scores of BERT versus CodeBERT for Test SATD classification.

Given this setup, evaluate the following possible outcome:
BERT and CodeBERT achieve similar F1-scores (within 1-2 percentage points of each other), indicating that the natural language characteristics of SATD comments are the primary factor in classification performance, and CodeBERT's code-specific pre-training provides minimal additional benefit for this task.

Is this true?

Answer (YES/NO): NO